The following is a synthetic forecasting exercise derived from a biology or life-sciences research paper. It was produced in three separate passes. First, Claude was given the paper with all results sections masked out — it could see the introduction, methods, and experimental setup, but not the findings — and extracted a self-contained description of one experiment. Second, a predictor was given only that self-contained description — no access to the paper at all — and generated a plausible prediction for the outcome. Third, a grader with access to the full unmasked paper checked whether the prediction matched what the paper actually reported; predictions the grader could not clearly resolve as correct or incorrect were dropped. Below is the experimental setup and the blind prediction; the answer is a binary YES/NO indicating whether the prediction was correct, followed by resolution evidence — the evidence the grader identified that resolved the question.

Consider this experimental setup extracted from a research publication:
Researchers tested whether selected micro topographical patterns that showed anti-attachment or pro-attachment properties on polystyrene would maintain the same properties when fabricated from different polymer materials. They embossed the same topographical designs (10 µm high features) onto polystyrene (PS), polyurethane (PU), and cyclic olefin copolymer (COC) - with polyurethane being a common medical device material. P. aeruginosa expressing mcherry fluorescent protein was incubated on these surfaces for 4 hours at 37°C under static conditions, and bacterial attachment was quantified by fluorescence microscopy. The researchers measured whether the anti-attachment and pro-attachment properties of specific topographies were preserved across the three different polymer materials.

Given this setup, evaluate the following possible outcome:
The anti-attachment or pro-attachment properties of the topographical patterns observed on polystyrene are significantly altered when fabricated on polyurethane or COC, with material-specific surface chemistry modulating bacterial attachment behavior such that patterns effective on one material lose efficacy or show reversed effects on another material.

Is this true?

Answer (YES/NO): NO